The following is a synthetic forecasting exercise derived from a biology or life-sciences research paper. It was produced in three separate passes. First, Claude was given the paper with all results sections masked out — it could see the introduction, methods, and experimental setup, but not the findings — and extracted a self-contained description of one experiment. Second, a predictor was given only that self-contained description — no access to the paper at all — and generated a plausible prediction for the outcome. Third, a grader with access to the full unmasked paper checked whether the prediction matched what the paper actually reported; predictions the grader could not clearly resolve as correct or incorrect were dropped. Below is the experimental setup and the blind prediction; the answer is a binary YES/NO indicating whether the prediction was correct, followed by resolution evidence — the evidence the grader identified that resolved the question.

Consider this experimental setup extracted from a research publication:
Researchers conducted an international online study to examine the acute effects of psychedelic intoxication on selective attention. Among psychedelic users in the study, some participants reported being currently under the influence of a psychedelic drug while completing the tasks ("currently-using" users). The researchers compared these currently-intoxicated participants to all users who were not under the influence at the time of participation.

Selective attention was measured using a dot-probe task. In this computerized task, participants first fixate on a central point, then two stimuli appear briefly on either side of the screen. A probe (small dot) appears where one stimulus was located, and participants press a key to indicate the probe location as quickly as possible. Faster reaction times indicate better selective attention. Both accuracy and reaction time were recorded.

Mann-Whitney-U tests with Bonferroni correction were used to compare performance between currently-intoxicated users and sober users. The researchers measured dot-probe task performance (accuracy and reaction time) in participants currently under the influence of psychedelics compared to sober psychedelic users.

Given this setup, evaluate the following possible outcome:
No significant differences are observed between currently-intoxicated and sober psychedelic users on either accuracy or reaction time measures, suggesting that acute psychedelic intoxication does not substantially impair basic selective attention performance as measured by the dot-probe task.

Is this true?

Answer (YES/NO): NO